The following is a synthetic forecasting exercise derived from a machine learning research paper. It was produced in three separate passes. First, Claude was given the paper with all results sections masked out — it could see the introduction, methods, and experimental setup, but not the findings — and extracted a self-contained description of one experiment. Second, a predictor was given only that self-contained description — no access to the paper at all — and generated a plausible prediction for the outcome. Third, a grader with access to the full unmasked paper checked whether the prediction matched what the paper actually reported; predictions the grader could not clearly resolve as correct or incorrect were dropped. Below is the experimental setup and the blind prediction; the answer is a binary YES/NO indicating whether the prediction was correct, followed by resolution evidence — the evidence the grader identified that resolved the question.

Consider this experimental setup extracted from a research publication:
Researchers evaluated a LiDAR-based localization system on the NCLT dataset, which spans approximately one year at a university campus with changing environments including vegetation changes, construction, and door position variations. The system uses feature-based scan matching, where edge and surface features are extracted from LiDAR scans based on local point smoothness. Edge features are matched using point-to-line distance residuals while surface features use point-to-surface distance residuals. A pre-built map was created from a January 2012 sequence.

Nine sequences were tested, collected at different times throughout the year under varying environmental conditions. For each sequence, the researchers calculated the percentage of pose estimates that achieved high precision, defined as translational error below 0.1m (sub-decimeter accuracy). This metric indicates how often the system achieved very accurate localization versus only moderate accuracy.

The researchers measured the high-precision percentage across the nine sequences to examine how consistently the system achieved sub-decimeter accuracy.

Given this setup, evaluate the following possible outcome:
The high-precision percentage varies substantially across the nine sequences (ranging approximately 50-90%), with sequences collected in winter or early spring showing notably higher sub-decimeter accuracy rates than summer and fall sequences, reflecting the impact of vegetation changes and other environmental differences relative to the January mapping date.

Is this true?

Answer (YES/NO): NO